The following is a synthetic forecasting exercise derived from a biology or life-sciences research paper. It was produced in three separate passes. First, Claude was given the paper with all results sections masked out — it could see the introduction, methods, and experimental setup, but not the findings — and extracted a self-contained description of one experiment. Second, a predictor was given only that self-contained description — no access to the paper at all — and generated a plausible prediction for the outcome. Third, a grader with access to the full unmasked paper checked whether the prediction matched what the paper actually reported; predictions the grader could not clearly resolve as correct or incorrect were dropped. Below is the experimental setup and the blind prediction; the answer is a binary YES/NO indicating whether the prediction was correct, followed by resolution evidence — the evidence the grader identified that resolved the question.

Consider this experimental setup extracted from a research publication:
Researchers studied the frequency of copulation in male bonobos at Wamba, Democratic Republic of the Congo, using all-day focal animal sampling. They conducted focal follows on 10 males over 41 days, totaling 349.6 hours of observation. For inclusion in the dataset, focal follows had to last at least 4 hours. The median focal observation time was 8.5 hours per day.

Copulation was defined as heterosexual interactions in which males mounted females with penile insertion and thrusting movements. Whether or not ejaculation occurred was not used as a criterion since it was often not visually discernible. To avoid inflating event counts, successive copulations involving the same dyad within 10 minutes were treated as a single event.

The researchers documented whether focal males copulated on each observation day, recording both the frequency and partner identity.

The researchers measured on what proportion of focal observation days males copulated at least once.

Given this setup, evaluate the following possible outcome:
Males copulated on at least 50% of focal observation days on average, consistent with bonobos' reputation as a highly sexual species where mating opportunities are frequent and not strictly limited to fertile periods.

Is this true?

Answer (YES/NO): YES